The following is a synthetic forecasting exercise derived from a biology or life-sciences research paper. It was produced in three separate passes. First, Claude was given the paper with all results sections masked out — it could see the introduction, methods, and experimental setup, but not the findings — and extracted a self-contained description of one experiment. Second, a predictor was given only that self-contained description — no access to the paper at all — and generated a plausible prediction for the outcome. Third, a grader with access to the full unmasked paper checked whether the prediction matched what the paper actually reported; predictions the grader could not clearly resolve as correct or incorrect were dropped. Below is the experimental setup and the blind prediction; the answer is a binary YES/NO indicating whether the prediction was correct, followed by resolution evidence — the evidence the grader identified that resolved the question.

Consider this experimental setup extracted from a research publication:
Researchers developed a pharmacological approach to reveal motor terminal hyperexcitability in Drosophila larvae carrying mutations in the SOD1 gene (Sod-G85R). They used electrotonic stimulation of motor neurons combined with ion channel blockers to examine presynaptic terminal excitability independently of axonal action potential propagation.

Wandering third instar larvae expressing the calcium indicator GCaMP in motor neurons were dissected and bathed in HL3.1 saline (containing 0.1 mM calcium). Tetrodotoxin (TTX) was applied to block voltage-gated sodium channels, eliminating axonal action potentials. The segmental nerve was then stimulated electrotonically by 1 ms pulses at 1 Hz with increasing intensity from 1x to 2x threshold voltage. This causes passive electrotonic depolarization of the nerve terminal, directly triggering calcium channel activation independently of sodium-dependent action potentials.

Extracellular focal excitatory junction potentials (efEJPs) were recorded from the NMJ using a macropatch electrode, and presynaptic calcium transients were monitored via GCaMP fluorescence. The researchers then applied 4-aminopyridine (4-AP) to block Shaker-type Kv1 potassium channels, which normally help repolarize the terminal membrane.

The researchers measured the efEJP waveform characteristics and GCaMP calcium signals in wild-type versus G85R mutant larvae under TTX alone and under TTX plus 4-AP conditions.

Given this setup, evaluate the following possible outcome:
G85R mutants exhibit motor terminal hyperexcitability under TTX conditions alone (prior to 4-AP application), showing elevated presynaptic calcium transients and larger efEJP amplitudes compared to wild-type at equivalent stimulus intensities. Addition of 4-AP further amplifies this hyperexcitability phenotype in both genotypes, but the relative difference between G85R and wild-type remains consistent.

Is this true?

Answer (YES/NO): NO